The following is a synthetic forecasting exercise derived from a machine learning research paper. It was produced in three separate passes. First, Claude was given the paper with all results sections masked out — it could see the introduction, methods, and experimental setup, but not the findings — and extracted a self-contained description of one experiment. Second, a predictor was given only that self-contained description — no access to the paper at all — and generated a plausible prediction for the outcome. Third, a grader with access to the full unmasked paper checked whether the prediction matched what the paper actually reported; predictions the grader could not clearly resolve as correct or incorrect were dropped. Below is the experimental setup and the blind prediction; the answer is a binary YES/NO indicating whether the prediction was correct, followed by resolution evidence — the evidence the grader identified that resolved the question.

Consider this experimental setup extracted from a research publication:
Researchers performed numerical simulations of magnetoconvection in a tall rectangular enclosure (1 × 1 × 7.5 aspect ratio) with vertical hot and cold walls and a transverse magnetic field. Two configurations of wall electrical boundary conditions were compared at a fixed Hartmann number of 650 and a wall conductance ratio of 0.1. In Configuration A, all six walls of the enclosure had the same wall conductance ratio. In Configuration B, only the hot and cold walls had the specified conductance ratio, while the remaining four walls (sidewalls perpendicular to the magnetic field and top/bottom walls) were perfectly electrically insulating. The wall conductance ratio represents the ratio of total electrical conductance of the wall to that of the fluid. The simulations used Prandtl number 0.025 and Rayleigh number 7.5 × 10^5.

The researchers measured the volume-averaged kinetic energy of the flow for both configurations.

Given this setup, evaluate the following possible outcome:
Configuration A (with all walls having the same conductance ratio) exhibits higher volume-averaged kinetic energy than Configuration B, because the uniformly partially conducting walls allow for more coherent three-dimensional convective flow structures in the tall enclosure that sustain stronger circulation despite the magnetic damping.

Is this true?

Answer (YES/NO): NO